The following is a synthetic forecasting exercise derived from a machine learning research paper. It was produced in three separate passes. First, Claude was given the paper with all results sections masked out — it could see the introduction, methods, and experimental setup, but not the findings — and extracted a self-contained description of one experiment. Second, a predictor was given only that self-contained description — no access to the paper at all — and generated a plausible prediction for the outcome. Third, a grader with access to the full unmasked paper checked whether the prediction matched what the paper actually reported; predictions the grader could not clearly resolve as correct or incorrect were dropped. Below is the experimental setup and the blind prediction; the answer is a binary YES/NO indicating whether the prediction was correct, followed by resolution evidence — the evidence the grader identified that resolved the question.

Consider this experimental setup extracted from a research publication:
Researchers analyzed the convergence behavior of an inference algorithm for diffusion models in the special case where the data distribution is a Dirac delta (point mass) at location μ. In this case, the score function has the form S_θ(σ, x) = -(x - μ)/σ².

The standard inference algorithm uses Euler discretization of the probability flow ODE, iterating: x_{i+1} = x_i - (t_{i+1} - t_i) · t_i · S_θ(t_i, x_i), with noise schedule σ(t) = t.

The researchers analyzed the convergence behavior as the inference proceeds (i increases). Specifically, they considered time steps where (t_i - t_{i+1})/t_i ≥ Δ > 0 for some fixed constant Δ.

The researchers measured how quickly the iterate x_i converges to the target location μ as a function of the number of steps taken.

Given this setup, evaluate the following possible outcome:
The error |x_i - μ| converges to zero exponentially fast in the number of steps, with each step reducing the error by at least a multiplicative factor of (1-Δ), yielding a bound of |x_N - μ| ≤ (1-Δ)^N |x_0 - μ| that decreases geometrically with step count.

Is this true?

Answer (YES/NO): YES